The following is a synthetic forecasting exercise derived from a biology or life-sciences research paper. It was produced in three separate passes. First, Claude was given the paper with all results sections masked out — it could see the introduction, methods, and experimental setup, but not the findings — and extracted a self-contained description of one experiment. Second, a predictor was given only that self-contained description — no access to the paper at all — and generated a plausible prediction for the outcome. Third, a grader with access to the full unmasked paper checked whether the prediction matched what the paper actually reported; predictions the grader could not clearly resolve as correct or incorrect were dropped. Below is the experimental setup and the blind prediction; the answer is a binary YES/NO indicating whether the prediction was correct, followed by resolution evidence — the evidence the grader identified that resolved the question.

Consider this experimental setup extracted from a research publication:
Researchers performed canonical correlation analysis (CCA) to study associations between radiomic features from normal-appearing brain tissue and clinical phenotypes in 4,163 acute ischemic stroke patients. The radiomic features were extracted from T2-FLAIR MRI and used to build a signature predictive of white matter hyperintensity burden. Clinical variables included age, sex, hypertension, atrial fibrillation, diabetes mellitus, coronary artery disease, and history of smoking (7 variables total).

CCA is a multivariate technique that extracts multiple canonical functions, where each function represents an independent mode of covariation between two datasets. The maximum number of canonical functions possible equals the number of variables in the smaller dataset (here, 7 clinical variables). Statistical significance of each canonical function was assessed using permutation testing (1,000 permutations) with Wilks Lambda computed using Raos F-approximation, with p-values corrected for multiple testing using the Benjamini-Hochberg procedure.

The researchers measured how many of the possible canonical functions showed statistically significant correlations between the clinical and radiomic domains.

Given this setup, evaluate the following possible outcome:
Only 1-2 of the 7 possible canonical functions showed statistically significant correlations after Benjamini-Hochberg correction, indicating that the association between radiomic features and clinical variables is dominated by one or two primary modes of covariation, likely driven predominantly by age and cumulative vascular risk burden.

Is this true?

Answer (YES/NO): NO